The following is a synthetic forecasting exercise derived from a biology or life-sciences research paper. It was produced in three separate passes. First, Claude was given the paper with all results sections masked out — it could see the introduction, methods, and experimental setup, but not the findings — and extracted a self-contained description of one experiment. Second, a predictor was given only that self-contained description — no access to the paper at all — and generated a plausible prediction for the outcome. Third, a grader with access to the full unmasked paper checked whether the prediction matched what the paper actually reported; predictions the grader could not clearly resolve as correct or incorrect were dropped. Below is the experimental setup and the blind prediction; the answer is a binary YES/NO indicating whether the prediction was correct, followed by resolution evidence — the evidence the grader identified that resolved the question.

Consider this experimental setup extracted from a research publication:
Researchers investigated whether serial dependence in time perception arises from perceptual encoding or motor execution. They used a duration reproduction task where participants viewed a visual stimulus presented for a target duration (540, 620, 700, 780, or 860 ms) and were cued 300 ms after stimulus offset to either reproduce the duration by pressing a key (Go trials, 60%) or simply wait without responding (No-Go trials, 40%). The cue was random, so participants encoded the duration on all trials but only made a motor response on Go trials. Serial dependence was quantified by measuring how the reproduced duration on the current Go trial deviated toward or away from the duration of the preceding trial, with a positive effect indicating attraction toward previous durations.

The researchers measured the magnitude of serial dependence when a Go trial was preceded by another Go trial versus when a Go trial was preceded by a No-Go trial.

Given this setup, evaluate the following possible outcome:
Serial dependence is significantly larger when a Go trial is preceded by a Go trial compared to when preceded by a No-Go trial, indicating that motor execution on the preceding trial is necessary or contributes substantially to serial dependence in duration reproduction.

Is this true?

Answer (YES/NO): YES